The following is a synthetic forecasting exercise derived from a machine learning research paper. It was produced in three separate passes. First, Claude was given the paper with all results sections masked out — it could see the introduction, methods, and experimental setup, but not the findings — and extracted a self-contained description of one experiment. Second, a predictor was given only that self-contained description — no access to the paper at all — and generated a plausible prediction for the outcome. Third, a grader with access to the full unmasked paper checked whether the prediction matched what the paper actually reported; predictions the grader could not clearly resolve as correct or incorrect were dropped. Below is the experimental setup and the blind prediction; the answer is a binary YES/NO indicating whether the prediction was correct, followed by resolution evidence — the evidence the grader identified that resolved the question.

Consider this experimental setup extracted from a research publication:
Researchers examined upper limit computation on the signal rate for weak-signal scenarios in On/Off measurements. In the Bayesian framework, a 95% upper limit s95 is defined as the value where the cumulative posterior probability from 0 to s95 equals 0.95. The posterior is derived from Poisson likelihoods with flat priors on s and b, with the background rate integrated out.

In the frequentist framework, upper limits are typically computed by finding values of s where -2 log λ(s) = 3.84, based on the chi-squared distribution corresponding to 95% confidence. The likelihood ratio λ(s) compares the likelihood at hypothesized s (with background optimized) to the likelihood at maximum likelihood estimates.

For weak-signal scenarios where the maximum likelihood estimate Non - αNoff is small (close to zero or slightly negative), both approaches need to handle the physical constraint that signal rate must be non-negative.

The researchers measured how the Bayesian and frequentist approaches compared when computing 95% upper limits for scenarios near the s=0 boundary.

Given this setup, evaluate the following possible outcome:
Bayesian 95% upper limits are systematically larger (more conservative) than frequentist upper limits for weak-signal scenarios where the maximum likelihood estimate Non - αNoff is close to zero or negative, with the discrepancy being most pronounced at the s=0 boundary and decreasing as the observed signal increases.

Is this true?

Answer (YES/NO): NO